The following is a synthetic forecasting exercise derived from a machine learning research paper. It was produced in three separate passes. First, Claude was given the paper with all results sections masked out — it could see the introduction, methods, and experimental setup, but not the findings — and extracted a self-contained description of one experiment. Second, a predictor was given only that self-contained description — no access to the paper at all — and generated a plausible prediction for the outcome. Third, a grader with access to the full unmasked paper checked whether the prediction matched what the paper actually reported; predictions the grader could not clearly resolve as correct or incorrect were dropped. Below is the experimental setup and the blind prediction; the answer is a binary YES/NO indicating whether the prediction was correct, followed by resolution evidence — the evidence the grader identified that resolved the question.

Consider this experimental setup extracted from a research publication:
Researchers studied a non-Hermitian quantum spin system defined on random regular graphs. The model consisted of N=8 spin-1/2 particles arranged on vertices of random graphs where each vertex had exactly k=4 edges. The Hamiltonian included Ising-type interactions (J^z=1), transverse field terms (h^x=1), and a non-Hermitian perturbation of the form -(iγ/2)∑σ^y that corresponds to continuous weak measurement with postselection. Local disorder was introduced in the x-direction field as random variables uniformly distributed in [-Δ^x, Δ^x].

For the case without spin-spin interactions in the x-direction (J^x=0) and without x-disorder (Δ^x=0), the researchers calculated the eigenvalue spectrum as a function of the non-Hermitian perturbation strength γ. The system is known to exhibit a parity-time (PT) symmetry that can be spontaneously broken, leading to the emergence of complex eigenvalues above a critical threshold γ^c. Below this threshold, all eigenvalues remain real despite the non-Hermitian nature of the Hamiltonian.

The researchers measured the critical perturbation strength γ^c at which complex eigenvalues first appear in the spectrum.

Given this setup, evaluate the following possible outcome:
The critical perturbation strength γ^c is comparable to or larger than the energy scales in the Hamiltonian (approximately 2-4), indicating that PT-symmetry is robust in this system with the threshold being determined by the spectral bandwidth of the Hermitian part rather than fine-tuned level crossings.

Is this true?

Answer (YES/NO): YES